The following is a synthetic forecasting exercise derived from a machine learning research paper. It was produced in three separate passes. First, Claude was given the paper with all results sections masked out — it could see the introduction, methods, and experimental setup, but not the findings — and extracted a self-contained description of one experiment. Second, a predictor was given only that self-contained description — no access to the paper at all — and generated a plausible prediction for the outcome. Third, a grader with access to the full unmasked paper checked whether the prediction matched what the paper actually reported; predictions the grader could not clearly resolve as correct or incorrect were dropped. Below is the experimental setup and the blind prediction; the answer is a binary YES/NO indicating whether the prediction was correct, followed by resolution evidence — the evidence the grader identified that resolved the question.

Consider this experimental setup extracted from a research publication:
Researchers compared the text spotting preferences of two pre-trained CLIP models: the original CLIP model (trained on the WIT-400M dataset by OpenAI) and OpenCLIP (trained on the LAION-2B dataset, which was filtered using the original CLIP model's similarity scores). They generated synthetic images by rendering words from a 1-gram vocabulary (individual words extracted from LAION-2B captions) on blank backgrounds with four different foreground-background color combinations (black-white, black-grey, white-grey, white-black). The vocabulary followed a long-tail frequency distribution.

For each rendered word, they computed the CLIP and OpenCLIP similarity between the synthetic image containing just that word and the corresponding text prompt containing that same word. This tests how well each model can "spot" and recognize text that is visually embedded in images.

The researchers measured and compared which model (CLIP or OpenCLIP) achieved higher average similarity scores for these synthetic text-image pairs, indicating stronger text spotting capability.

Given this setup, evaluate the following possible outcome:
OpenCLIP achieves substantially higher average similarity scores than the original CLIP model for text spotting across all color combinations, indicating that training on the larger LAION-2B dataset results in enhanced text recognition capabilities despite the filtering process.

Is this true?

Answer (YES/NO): YES